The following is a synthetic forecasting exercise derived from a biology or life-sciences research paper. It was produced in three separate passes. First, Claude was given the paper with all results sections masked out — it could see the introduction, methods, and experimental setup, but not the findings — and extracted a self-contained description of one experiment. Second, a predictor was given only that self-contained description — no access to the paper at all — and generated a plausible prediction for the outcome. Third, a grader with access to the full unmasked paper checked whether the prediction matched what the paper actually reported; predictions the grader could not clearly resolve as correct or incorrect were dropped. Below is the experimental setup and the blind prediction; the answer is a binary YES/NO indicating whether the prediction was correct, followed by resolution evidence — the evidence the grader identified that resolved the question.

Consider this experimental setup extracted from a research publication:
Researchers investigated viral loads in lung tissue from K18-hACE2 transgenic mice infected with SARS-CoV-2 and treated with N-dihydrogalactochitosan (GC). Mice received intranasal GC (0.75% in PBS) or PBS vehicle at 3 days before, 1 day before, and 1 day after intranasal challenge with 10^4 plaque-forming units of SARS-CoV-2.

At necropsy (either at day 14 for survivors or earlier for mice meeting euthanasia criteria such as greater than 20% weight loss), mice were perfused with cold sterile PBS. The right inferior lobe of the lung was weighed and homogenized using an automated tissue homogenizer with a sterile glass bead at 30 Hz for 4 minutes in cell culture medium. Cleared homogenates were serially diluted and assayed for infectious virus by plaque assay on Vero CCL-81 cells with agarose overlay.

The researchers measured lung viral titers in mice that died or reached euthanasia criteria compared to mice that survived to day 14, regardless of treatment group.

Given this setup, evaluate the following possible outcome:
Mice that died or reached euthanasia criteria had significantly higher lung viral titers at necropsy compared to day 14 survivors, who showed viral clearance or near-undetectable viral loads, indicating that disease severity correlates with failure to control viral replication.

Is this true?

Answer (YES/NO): YES